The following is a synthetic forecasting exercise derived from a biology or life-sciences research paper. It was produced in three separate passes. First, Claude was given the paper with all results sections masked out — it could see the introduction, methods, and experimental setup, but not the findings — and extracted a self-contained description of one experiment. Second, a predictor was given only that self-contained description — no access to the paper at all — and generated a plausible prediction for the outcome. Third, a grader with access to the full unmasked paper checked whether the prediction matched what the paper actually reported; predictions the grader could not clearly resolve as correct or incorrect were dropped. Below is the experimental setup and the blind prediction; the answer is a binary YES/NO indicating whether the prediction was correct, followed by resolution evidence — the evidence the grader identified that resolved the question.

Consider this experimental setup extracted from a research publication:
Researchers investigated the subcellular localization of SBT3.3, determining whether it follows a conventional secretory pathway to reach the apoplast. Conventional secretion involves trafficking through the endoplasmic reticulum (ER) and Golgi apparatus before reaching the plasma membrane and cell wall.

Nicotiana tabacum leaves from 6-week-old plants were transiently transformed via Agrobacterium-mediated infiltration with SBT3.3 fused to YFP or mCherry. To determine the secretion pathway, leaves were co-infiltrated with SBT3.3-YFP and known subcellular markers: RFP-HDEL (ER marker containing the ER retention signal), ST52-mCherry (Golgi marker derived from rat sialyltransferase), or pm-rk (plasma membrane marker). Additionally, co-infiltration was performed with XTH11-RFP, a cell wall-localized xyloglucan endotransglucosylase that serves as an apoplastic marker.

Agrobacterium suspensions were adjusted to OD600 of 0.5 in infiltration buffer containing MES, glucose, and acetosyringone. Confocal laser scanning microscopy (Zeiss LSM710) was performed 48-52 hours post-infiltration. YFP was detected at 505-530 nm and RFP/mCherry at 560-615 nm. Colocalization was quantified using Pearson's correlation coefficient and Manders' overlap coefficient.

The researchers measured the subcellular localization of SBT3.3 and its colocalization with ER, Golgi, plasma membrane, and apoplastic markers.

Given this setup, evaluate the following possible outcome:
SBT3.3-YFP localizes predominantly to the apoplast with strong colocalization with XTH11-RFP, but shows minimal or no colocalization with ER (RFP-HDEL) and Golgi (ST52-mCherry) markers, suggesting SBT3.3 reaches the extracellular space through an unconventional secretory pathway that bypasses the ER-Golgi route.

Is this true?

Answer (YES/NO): NO